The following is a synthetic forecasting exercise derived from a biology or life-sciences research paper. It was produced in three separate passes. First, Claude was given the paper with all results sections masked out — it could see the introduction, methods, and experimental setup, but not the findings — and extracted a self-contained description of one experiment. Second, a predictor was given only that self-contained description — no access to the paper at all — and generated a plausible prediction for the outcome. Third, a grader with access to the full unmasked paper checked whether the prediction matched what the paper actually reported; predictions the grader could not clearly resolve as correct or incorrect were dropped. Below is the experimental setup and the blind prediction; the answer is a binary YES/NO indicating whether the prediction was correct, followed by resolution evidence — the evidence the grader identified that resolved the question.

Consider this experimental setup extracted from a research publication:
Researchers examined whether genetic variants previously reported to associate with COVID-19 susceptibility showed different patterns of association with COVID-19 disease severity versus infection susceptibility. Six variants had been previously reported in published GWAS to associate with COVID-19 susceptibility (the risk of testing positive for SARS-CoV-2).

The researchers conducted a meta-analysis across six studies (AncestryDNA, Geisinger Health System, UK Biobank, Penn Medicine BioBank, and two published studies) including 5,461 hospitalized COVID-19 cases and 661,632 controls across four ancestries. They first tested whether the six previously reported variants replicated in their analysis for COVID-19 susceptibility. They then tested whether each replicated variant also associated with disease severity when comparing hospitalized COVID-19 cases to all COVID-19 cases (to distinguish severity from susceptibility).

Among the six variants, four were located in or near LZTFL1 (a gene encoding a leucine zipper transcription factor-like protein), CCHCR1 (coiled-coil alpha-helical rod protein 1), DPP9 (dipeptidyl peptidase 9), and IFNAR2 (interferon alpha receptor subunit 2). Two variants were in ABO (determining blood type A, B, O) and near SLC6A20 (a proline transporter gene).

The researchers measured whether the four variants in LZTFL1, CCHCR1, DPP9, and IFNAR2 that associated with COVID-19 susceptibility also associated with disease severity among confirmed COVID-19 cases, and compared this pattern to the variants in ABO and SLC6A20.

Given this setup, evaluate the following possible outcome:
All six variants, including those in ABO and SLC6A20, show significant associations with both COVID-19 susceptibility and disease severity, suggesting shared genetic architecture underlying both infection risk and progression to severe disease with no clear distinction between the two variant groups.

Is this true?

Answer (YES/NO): NO